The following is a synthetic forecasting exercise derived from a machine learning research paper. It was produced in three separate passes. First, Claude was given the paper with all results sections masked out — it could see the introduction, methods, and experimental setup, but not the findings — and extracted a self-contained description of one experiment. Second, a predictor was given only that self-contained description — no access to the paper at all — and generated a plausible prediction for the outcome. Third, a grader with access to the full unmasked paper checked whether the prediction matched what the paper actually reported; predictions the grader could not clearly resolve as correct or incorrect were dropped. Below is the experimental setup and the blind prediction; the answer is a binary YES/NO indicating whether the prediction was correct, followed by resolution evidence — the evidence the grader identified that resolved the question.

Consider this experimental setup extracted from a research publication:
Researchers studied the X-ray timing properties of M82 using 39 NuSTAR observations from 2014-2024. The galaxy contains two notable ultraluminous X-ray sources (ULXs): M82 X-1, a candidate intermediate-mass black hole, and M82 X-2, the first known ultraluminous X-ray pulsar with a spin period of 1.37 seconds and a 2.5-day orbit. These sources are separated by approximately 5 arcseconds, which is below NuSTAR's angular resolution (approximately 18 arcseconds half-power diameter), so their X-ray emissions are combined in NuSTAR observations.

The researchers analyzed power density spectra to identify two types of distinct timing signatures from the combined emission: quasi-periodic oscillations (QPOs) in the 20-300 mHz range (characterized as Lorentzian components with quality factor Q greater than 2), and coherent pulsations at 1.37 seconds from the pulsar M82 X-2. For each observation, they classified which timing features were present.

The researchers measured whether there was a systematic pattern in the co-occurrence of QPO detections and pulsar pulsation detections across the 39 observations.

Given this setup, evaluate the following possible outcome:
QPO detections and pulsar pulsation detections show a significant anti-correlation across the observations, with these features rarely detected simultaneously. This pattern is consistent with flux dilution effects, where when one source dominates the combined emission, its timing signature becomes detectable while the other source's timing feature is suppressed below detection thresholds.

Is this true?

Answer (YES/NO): NO